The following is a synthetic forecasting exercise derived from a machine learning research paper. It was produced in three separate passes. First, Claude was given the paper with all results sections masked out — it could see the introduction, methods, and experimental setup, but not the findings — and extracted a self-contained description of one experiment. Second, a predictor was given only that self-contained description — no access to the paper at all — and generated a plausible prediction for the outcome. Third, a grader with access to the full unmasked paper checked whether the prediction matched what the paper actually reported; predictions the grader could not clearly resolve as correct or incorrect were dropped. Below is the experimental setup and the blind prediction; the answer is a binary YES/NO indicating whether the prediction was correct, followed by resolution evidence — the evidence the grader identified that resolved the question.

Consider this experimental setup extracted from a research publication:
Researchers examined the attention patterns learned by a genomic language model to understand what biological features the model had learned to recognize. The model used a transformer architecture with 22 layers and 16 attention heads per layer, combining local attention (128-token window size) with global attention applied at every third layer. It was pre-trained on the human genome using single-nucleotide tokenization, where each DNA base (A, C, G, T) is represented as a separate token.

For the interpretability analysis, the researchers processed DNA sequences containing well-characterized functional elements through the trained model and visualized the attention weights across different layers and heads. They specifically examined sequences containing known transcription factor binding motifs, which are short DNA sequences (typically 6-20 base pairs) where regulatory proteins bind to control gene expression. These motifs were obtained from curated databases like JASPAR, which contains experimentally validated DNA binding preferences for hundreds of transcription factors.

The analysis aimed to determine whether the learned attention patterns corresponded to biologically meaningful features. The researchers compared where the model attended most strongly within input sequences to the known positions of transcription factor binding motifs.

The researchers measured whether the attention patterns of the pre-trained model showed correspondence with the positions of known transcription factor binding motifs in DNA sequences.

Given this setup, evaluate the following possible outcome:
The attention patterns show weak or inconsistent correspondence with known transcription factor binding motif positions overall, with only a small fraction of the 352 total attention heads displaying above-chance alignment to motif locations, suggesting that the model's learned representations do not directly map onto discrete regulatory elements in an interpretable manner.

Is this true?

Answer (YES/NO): NO